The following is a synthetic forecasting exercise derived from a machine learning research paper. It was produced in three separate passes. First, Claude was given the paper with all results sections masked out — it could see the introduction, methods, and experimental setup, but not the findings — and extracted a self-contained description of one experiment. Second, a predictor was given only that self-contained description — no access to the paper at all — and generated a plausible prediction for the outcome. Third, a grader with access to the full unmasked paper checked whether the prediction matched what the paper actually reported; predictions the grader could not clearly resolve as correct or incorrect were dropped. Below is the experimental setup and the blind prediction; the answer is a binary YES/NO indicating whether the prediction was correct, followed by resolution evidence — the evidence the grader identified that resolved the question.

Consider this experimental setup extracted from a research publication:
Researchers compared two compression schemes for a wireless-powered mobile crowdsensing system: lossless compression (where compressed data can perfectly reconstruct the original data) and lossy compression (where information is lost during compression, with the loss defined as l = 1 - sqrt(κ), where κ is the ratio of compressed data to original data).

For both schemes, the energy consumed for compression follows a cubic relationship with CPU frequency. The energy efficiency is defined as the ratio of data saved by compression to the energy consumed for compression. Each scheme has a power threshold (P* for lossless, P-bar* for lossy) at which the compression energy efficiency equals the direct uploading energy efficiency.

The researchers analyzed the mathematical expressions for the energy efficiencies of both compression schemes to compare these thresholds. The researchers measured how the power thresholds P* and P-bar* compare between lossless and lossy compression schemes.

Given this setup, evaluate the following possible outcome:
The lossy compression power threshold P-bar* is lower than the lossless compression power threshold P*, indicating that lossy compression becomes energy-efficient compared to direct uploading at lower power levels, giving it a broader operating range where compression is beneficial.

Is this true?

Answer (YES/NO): NO